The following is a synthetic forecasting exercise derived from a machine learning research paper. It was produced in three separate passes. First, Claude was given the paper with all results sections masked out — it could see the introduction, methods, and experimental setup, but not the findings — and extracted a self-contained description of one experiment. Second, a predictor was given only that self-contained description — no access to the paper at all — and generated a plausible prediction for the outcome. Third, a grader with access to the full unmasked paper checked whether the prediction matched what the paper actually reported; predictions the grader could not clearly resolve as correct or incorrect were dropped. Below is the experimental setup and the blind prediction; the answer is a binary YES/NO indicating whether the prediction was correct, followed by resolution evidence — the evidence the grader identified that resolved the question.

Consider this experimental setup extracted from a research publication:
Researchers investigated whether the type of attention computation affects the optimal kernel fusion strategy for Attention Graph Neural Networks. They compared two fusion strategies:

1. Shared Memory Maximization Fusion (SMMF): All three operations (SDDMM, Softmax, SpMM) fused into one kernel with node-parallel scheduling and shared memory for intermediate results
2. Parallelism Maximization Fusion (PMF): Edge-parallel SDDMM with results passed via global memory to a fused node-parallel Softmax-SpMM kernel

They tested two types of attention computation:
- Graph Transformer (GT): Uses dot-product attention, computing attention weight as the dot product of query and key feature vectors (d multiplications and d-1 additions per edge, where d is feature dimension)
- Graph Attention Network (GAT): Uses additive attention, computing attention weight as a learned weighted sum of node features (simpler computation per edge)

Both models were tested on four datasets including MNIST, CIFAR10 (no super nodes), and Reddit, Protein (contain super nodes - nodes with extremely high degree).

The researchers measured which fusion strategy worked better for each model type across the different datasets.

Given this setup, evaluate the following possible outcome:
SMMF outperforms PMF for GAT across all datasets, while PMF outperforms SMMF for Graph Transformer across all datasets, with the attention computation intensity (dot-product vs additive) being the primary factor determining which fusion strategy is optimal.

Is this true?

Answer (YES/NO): NO